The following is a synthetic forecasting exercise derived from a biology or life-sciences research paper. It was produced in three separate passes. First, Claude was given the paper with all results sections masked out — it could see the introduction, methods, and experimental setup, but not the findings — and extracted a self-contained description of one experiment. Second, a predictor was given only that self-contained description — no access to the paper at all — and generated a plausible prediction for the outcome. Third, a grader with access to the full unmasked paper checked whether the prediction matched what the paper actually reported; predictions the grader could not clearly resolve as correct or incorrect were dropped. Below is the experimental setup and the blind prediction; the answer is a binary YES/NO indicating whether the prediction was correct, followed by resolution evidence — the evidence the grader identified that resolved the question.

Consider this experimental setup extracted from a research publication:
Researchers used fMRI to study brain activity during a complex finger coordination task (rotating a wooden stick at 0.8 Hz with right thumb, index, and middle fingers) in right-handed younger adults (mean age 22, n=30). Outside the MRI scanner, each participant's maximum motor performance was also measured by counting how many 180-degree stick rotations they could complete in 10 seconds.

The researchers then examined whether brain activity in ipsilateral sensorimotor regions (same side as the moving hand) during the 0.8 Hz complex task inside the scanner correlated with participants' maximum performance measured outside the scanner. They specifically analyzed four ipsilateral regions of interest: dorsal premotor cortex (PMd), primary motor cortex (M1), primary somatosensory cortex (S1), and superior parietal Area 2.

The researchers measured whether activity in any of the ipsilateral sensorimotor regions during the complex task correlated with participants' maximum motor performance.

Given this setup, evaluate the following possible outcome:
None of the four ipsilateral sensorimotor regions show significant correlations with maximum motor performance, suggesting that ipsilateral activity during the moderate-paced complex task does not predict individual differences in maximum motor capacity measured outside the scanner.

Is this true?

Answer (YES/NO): NO